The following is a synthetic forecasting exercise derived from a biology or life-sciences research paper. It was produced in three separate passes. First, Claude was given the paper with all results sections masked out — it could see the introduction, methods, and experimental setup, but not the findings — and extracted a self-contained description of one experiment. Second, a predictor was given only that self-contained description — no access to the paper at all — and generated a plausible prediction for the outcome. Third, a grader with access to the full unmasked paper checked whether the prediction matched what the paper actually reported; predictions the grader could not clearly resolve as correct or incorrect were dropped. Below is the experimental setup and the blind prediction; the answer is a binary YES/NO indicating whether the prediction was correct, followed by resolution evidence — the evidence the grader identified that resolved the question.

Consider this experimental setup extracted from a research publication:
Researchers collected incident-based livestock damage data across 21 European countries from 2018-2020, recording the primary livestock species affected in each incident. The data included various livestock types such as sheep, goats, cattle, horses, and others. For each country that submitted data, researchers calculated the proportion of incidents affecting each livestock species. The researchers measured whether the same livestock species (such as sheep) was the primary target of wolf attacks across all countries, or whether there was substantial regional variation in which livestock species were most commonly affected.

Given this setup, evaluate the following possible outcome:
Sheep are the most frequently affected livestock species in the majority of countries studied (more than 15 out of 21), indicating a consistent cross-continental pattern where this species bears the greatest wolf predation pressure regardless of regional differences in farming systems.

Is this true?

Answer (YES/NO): YES